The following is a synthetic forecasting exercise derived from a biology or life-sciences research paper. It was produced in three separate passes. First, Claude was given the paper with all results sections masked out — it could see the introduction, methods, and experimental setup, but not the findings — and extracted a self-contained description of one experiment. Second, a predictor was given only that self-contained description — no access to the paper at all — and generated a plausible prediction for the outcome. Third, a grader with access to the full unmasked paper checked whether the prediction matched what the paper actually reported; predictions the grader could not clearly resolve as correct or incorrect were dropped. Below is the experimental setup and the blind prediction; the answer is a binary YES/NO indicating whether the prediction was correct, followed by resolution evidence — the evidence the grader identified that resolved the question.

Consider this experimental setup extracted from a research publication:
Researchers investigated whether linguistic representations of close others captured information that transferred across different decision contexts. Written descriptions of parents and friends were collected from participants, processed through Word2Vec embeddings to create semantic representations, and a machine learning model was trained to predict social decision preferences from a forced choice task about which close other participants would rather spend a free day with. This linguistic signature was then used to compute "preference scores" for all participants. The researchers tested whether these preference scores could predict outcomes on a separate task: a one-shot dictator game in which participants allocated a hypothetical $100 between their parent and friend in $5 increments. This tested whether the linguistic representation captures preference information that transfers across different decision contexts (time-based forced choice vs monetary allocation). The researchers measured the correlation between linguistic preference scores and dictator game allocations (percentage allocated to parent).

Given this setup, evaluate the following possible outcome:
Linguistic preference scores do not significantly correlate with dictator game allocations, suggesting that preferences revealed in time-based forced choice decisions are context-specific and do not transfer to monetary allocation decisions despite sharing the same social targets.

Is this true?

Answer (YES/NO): NO